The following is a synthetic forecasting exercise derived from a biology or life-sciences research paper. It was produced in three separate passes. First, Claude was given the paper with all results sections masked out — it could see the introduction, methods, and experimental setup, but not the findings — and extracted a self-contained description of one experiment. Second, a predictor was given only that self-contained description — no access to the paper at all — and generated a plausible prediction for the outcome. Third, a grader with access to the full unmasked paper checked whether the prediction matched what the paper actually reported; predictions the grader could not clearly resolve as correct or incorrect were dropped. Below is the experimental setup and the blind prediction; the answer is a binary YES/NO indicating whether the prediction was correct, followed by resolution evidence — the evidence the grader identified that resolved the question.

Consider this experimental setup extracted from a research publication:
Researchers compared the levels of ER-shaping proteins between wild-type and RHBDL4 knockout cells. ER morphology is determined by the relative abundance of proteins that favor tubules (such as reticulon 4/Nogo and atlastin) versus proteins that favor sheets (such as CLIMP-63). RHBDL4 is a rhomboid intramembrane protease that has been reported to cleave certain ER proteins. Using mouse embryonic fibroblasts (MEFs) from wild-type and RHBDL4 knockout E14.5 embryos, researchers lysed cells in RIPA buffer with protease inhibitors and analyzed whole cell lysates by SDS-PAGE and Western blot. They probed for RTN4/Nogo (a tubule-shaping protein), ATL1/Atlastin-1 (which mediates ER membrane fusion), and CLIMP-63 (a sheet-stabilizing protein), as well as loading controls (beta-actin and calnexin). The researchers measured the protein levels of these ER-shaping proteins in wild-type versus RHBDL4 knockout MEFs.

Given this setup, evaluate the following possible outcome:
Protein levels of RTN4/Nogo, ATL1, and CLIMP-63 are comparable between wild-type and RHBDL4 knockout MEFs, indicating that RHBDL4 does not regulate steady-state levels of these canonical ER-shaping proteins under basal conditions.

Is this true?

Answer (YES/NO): YES